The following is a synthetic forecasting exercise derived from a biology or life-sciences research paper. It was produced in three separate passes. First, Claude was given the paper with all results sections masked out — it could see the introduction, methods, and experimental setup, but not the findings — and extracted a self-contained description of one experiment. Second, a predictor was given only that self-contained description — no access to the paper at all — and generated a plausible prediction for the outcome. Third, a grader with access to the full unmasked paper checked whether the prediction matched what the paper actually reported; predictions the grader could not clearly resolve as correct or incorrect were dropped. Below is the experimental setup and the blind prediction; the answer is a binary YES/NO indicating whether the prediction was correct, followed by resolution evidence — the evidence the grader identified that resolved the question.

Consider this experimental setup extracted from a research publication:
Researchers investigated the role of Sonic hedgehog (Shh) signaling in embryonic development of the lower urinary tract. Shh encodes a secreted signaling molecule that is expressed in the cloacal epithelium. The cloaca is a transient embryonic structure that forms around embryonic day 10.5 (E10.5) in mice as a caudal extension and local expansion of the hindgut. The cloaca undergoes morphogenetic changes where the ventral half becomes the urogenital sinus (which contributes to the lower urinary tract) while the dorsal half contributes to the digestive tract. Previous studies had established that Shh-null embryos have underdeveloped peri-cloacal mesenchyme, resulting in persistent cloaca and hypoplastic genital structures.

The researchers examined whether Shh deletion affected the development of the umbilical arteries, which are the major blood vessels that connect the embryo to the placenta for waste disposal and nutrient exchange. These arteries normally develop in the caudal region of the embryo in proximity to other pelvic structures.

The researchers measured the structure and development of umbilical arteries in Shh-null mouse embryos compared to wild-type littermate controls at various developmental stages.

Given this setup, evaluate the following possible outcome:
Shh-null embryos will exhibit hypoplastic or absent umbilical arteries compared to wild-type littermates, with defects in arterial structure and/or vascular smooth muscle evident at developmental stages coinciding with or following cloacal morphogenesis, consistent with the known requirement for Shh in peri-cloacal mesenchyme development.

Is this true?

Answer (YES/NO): YES